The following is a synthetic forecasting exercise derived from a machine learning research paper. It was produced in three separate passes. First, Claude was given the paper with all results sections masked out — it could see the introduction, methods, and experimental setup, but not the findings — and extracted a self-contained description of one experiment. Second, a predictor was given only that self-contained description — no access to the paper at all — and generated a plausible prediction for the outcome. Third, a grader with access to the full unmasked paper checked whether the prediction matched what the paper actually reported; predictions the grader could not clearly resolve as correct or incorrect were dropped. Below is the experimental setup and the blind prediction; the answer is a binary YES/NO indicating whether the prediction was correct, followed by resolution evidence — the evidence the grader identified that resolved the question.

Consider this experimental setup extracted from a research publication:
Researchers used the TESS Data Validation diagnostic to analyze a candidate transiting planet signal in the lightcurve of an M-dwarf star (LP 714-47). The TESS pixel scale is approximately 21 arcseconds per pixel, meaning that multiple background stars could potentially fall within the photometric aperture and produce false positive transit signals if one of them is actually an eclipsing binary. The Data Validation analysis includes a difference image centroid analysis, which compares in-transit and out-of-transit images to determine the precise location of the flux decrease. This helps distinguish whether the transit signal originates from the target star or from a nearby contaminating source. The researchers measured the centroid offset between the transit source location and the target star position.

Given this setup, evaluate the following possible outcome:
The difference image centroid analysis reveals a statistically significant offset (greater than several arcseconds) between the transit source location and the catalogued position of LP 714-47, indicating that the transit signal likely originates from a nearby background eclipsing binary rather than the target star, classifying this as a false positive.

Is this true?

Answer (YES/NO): NO